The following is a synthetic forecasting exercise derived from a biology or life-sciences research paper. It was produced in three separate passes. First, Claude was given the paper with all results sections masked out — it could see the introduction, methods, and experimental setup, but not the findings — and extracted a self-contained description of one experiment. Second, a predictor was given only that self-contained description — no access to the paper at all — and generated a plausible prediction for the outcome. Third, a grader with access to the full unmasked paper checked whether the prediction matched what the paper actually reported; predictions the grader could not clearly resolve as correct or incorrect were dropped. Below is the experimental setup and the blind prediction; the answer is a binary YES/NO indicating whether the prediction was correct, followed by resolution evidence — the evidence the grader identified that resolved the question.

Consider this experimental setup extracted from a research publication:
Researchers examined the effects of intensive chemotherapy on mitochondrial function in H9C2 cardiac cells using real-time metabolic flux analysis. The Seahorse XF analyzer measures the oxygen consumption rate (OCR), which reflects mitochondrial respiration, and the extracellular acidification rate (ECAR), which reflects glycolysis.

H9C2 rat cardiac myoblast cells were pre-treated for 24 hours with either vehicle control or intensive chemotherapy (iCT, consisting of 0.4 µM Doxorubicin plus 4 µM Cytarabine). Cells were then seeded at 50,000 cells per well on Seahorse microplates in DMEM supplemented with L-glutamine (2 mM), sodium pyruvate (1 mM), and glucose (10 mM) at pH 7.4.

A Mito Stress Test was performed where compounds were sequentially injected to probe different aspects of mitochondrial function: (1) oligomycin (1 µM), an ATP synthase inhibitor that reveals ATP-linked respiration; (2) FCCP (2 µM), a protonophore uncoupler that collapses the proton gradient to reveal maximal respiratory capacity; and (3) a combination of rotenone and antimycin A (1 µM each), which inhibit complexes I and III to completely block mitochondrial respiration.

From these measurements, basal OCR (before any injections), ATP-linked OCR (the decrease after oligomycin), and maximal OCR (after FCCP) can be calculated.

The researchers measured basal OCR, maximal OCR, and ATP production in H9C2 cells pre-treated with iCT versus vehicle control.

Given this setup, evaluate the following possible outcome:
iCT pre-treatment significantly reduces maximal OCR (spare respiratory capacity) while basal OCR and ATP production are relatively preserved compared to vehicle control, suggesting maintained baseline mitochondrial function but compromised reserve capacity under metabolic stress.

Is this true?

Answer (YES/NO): NO